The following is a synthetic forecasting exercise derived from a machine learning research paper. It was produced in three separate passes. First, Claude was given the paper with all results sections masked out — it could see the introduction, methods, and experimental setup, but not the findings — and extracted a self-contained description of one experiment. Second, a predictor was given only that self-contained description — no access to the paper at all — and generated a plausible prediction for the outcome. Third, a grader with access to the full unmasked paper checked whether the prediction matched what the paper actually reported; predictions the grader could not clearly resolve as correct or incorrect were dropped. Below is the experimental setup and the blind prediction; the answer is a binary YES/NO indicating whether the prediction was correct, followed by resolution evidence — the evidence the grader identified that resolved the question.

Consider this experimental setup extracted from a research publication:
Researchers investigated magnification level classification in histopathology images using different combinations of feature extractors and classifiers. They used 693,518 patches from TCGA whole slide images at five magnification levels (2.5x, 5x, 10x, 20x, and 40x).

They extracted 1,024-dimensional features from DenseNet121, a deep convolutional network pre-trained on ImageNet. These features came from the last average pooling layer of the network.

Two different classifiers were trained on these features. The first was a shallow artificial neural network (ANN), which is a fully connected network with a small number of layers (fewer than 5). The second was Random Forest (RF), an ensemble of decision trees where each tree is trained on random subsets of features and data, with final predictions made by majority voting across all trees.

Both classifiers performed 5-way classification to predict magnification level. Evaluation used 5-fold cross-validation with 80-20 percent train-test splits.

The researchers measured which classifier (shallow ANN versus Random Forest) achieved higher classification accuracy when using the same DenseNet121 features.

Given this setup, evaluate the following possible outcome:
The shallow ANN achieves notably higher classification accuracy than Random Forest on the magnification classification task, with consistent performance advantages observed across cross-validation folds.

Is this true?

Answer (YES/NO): YES